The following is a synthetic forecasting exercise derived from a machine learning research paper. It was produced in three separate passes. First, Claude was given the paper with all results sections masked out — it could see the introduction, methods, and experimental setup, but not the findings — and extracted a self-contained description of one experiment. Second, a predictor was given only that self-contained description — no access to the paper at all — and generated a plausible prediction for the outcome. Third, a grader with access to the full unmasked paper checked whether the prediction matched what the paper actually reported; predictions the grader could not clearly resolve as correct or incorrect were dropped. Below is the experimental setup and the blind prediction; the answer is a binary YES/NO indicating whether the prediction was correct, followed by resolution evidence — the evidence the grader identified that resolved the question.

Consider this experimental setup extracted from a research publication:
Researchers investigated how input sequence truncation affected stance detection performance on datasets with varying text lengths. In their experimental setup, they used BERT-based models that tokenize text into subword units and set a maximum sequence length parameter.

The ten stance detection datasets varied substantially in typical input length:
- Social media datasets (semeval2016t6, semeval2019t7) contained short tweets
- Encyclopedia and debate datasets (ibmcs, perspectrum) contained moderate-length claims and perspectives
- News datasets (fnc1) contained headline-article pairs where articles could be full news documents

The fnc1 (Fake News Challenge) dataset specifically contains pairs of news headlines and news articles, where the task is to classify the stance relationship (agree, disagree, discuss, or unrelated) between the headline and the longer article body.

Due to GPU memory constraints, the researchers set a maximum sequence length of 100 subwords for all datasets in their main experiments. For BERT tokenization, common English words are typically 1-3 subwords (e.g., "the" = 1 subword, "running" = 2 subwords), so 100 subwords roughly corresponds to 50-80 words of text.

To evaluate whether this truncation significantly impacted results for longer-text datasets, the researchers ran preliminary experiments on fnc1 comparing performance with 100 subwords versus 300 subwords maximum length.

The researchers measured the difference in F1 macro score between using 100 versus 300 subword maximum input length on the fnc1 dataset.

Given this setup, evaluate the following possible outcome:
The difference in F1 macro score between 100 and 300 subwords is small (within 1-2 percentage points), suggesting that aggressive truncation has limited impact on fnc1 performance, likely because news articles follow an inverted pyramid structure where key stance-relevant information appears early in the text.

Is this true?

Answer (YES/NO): YES